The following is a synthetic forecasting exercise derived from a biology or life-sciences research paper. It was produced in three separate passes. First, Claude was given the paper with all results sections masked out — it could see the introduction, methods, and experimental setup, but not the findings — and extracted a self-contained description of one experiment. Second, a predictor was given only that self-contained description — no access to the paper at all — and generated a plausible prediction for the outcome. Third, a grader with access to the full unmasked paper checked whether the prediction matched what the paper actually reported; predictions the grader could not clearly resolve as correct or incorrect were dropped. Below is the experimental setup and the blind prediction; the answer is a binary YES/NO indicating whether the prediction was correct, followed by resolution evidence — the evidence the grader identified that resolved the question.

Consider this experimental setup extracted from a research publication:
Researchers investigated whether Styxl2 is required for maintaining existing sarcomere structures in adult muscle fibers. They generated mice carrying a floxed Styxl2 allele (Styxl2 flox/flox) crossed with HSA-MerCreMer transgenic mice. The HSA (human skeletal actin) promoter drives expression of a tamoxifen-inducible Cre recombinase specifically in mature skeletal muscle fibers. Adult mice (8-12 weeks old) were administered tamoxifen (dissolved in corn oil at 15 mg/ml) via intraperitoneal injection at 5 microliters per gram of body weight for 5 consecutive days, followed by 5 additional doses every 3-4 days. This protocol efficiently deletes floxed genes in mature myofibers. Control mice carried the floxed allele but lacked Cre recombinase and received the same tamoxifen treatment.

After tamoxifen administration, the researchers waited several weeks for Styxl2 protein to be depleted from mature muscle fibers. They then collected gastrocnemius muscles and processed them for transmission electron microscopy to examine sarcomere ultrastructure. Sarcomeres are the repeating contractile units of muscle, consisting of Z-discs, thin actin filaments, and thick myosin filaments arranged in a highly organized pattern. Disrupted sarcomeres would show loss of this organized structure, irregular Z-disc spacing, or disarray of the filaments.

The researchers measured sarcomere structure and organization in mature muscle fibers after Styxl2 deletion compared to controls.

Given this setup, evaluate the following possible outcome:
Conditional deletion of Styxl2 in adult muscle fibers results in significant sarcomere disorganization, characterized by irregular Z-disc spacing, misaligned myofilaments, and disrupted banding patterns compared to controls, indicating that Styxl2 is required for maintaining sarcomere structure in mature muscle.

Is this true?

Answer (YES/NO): NO